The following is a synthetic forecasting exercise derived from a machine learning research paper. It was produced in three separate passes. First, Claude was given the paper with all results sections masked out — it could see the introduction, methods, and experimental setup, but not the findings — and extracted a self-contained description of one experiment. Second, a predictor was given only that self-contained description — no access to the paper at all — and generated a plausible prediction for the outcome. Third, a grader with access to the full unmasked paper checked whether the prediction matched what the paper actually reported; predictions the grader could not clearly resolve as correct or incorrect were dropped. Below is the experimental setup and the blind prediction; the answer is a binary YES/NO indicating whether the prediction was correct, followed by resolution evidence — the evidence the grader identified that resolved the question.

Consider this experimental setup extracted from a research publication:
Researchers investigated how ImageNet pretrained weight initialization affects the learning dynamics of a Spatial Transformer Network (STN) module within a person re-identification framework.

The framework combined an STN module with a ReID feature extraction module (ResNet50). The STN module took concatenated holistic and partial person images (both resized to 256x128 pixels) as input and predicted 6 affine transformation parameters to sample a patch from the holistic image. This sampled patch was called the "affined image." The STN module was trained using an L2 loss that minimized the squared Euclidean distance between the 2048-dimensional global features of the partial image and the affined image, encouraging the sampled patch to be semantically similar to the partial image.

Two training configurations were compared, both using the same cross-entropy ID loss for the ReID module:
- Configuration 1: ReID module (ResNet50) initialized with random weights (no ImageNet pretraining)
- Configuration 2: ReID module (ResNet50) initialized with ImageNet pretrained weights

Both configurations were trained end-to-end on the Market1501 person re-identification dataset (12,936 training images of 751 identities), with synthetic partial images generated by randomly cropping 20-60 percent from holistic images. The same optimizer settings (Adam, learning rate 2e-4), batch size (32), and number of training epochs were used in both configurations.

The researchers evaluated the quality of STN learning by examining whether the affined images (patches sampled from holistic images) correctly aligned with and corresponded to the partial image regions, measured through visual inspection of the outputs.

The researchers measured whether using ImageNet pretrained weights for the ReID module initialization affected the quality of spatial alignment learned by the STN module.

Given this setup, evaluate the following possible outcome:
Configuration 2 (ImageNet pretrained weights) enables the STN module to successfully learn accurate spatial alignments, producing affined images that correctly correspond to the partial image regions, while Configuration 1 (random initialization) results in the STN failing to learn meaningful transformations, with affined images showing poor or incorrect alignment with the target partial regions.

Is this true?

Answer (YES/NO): NO